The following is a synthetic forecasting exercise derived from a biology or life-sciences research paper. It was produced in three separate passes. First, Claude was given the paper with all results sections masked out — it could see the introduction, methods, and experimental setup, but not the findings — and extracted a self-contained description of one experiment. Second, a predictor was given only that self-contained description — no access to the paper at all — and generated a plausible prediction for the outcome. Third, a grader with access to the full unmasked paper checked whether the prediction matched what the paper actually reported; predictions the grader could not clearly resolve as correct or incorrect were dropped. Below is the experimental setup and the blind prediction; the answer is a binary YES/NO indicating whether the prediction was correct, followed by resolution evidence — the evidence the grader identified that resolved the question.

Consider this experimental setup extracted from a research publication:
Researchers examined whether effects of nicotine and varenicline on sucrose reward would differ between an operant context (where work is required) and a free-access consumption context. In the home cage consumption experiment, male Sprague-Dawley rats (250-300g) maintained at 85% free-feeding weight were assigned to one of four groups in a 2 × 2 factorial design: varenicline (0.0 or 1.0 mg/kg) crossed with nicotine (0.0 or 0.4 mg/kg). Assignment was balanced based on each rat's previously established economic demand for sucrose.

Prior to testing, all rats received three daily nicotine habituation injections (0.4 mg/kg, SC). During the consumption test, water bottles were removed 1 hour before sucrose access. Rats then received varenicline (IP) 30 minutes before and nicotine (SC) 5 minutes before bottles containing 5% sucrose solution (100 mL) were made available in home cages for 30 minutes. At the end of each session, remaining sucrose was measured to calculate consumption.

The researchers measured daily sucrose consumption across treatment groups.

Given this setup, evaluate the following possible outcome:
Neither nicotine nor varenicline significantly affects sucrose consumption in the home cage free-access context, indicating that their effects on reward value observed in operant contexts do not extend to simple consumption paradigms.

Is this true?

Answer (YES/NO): NO